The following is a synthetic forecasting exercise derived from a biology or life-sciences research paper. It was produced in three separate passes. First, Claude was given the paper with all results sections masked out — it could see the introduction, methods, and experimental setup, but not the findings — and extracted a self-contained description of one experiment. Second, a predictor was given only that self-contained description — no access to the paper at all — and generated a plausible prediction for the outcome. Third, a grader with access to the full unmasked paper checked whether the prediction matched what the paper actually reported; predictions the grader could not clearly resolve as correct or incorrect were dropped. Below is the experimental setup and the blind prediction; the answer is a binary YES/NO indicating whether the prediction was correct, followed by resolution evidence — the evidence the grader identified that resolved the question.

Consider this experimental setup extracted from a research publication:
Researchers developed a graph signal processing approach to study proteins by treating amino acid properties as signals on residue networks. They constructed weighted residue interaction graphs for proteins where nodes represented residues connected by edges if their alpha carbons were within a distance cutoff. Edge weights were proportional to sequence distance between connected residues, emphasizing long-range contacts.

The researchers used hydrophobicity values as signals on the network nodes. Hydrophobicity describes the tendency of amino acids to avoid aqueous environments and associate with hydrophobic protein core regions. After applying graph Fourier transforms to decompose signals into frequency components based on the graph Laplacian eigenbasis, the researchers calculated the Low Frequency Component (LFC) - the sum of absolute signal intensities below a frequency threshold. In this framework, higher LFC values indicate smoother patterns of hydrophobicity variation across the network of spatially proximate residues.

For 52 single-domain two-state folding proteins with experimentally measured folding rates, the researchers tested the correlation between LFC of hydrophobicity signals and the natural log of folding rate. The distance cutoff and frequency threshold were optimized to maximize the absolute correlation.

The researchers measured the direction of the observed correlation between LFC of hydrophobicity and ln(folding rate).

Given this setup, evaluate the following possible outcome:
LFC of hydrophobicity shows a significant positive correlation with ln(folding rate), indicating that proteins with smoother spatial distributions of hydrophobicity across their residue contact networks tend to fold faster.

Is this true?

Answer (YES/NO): YES